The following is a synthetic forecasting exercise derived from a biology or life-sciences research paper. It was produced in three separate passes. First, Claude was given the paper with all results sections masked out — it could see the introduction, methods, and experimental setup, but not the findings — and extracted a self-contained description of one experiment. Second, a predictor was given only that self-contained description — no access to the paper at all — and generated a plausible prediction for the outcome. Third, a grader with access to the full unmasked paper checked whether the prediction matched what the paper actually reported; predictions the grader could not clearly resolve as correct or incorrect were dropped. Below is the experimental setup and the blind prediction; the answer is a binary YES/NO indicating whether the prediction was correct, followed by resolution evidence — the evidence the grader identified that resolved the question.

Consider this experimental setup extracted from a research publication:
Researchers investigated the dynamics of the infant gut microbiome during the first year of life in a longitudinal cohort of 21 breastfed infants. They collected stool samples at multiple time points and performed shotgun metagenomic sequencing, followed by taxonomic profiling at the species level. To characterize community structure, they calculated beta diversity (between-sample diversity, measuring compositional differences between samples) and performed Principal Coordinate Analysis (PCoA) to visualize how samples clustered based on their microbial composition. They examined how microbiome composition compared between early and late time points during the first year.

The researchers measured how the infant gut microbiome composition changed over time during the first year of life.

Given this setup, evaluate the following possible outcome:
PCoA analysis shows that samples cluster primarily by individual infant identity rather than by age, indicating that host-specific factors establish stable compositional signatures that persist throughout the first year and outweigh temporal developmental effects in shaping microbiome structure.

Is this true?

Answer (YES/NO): NO